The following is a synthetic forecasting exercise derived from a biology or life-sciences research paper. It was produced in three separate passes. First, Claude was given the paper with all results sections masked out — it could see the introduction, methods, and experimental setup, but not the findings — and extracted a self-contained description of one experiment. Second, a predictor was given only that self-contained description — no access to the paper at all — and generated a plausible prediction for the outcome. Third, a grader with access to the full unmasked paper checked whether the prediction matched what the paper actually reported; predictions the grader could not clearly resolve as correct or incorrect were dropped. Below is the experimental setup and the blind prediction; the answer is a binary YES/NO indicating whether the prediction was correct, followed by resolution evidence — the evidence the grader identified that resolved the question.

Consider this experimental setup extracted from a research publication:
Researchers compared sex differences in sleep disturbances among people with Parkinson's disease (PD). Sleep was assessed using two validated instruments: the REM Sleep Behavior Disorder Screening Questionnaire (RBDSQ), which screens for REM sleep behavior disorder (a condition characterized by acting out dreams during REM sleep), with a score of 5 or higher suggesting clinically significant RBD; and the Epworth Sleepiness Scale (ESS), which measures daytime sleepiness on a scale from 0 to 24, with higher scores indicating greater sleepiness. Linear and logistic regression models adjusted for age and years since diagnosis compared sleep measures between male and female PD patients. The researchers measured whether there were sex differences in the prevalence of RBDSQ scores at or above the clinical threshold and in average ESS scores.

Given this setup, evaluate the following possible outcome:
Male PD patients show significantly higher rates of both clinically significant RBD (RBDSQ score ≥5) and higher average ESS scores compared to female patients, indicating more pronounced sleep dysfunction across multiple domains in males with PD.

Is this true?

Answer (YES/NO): YES